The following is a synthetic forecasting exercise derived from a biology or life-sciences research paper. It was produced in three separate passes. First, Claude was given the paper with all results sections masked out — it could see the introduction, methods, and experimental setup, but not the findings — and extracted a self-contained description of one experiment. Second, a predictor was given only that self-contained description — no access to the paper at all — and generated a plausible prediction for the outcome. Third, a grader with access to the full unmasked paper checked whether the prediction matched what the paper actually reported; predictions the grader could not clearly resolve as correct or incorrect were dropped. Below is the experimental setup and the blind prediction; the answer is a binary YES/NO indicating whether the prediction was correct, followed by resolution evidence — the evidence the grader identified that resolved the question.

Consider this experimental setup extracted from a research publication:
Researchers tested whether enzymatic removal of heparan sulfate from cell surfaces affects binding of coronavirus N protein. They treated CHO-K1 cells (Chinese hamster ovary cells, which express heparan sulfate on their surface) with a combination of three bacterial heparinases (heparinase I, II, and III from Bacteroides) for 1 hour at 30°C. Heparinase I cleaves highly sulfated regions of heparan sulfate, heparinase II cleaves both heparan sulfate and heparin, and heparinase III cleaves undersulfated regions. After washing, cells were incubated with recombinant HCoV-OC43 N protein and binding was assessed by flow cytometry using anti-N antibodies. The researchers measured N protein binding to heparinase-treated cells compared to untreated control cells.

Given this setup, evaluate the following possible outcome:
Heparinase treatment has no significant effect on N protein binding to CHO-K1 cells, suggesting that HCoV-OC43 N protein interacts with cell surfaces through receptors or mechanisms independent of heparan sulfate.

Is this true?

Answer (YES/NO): NO